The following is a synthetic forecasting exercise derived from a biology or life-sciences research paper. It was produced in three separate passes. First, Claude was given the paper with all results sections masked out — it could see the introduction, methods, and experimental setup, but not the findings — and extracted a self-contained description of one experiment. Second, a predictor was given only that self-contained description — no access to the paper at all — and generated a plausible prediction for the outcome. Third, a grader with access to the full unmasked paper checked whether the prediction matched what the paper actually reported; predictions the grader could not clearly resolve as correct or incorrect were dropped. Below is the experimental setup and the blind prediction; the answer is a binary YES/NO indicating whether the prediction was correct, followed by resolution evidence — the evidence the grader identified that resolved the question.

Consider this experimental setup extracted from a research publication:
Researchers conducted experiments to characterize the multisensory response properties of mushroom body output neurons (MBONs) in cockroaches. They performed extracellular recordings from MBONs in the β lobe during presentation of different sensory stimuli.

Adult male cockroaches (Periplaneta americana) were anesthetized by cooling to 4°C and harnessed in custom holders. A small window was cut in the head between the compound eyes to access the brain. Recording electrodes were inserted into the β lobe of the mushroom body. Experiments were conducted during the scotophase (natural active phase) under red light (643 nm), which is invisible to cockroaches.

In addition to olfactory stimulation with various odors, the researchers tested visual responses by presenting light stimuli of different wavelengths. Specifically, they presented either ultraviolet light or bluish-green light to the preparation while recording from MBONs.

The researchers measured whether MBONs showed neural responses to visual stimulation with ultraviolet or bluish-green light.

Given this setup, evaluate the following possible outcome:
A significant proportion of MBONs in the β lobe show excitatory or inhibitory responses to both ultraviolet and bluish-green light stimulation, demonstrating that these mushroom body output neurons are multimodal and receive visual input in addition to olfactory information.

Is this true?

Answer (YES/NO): YES